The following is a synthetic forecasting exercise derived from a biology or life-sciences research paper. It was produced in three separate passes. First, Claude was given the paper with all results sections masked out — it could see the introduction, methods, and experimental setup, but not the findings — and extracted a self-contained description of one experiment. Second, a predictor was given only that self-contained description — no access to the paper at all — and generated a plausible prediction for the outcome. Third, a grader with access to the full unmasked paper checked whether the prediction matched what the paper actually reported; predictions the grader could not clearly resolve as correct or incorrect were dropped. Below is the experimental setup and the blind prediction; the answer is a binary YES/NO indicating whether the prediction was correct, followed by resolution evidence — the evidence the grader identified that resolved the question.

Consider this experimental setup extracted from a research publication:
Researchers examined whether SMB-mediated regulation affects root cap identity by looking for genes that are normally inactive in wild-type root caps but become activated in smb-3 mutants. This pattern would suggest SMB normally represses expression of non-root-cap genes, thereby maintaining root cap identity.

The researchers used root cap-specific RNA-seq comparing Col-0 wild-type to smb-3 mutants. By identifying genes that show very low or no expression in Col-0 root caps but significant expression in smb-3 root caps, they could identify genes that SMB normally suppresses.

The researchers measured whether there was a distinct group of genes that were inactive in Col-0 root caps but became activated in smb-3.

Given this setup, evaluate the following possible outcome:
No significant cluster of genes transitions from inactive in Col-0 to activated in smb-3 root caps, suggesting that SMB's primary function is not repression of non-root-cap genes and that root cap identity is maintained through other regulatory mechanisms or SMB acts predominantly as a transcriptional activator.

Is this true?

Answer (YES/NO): NO